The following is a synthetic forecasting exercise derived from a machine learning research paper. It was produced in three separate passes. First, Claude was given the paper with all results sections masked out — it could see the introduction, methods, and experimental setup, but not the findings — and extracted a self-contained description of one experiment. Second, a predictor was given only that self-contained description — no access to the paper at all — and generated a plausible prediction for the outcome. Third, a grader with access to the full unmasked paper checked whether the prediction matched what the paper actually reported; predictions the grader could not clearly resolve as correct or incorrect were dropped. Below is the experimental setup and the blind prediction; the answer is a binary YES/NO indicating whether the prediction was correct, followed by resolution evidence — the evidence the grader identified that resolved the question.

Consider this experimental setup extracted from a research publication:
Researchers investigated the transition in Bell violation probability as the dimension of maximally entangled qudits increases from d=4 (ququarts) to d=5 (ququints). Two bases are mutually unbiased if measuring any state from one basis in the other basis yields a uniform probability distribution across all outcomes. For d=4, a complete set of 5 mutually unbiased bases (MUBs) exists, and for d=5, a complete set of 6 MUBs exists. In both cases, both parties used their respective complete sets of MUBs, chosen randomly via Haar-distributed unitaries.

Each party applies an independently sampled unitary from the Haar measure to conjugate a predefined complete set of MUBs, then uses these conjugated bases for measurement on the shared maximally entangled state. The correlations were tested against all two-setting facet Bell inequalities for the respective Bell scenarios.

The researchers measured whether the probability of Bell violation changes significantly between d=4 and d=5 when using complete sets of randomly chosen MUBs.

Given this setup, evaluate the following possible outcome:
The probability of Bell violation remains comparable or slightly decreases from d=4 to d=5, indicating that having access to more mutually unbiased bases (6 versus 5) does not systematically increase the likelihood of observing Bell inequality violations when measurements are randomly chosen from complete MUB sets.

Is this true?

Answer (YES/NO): YES